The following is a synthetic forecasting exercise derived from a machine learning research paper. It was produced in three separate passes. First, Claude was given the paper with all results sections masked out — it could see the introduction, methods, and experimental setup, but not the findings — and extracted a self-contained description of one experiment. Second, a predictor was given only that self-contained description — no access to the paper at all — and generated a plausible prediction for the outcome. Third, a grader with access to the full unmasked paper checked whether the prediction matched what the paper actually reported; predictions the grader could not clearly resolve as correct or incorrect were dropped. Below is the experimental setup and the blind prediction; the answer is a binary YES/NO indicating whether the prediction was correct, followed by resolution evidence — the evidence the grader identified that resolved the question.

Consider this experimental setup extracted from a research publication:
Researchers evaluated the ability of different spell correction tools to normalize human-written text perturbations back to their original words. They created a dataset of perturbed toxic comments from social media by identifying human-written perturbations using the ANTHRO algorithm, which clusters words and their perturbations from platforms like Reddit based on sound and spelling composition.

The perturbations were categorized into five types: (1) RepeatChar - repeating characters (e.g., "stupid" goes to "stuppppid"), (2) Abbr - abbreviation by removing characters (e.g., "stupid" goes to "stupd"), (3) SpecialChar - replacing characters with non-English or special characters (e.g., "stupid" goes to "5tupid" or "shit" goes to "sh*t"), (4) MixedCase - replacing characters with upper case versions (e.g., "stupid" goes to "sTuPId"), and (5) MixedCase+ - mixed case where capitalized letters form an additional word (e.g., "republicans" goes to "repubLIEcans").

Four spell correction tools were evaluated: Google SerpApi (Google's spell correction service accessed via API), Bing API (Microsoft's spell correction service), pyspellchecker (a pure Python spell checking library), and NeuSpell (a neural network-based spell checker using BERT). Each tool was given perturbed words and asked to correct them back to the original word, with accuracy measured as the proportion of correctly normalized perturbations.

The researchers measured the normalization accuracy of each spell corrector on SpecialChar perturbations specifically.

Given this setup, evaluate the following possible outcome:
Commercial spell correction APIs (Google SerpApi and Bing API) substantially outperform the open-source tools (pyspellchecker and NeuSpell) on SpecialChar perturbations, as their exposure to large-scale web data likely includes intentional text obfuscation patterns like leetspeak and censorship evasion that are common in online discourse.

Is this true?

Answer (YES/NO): NO